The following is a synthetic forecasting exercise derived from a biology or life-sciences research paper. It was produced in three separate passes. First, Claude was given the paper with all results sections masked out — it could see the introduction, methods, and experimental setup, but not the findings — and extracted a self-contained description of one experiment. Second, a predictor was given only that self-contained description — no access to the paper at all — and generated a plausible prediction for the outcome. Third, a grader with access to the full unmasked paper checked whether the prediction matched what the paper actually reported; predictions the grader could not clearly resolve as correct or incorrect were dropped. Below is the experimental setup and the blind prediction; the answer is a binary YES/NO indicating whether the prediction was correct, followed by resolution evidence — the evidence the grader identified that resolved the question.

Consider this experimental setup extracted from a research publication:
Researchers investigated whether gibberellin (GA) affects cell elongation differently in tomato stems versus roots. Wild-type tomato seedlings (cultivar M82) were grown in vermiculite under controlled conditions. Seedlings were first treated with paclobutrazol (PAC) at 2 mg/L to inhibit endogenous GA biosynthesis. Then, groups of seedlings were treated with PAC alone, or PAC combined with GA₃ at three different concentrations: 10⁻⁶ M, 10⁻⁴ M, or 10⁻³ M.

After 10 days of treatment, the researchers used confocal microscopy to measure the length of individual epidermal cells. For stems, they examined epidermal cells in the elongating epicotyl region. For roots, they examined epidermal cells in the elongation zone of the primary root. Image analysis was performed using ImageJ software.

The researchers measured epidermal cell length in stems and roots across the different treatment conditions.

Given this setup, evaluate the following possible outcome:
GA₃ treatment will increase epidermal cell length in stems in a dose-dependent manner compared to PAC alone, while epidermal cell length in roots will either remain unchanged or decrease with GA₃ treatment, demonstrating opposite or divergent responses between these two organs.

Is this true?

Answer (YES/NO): NO